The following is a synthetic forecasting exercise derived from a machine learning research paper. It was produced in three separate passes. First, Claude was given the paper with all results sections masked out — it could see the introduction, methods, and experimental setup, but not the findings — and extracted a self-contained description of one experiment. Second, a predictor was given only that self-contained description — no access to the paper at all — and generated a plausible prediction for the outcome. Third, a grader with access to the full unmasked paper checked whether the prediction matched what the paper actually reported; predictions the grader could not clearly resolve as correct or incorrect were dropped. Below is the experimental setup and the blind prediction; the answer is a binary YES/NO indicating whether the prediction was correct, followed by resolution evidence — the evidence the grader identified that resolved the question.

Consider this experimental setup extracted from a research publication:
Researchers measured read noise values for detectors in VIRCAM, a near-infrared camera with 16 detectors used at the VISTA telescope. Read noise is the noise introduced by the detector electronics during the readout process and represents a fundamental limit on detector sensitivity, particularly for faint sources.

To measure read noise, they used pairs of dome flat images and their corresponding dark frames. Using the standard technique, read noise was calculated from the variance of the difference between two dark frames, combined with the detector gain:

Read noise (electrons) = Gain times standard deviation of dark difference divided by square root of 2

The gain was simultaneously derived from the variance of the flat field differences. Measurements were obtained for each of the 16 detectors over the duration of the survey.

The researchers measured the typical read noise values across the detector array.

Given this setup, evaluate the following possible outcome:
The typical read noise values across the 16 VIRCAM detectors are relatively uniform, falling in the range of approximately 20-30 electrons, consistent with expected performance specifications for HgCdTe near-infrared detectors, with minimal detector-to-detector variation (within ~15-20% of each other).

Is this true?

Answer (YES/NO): NO